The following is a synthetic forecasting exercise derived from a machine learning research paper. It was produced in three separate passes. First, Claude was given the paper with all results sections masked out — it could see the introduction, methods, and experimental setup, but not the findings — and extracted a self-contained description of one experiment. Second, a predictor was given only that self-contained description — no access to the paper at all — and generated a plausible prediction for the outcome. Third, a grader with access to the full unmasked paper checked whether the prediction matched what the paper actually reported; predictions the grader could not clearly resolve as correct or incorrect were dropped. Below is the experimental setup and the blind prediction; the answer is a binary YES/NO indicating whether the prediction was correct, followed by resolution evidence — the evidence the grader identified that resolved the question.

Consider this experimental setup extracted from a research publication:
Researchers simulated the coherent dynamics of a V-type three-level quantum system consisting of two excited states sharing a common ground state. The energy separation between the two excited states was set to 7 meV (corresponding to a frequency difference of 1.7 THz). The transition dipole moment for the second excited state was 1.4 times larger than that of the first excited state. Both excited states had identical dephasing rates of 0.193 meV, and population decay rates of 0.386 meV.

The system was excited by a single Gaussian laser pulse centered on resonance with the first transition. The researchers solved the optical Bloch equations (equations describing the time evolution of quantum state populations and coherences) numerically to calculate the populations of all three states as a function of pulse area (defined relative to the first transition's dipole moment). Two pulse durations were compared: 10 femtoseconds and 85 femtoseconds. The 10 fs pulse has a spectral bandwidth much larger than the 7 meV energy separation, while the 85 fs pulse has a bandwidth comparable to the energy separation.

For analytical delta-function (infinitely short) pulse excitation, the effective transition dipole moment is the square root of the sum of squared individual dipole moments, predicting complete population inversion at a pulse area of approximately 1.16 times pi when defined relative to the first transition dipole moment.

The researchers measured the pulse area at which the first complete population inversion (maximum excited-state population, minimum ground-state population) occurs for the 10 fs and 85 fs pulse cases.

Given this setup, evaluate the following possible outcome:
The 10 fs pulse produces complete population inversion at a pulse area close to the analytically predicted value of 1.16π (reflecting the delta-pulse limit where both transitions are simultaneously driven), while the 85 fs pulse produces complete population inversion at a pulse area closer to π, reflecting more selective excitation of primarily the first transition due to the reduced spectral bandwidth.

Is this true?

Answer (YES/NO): NO